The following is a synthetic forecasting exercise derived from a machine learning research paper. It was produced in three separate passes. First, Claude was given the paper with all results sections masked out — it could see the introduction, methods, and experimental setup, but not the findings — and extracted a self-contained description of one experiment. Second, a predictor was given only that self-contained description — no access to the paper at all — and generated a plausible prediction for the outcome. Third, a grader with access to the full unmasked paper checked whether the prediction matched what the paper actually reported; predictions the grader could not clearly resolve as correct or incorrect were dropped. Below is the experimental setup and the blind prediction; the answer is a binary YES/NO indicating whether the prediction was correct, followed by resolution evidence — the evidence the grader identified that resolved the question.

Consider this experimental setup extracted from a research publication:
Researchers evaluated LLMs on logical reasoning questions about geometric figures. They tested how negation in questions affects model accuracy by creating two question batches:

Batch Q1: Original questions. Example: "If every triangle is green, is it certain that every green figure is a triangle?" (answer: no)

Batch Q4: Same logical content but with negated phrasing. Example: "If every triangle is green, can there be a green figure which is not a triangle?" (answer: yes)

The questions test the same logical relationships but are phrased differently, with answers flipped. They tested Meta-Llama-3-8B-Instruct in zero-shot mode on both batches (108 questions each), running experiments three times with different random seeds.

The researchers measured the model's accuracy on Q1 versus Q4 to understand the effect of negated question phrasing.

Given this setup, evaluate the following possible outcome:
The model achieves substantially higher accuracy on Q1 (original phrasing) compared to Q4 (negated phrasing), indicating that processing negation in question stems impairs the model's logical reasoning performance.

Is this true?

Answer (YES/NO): NO